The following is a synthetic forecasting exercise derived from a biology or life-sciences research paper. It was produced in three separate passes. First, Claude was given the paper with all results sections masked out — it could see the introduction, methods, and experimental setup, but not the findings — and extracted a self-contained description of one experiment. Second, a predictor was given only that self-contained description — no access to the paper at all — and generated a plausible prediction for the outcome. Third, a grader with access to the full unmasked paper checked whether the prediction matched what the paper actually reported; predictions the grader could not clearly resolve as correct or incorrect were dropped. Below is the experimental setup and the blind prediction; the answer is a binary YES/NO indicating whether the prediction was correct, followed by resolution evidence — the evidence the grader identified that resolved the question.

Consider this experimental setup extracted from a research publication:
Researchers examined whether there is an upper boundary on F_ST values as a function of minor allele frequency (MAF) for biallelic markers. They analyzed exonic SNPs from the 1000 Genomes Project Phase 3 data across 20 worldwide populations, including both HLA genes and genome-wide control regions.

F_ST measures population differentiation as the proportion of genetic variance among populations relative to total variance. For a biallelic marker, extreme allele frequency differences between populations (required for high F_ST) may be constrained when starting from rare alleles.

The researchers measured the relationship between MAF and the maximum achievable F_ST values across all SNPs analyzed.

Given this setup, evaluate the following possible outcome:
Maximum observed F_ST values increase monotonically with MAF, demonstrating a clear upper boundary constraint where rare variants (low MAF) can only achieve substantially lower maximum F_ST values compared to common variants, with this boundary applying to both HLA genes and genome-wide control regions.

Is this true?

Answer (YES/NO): NO